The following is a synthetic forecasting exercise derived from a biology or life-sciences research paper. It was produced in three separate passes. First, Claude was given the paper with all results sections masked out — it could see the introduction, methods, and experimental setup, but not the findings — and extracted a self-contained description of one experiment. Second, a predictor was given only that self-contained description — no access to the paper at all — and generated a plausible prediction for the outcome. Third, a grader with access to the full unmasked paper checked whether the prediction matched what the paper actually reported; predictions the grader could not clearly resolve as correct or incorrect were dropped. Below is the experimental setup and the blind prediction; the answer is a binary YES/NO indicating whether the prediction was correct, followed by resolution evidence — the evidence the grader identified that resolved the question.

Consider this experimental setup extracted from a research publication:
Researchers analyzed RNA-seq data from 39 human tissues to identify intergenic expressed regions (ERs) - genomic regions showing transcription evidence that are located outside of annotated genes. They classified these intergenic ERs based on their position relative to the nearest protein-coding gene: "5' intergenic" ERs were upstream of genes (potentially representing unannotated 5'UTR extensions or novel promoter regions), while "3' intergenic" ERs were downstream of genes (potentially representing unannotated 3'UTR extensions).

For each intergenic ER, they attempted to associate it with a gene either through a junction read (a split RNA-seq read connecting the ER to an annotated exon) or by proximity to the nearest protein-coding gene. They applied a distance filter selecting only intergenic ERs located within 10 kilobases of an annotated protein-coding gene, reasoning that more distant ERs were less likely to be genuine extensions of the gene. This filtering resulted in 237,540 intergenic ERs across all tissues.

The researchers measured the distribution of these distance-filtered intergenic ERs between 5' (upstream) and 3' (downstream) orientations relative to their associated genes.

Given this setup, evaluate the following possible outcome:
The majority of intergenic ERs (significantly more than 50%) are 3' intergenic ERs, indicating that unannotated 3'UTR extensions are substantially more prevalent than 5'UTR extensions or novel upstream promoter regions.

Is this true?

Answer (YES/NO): YES